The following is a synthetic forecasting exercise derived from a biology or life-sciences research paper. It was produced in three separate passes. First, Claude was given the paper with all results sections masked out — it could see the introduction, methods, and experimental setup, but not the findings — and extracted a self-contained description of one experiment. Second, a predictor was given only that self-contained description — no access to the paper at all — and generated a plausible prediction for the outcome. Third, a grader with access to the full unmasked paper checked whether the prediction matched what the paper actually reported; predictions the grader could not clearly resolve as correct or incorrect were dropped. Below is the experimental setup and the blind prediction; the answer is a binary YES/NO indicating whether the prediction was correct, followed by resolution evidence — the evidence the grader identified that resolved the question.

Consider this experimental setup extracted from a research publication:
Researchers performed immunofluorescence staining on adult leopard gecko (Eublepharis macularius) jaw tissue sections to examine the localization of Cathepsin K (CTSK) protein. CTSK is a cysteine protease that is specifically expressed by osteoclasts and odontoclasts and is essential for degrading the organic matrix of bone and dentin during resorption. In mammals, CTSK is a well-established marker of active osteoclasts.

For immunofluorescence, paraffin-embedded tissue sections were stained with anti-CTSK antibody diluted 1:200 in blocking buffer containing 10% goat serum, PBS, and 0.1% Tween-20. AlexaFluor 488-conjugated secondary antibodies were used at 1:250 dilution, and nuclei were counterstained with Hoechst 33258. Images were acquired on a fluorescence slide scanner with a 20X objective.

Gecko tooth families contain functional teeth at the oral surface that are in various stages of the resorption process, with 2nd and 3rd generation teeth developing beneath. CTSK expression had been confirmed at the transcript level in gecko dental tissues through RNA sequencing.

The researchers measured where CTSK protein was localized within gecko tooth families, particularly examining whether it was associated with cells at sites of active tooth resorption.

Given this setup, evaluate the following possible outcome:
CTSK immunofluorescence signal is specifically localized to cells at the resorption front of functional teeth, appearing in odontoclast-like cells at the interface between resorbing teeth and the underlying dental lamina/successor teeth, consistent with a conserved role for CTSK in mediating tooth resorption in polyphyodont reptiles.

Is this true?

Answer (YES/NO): NO